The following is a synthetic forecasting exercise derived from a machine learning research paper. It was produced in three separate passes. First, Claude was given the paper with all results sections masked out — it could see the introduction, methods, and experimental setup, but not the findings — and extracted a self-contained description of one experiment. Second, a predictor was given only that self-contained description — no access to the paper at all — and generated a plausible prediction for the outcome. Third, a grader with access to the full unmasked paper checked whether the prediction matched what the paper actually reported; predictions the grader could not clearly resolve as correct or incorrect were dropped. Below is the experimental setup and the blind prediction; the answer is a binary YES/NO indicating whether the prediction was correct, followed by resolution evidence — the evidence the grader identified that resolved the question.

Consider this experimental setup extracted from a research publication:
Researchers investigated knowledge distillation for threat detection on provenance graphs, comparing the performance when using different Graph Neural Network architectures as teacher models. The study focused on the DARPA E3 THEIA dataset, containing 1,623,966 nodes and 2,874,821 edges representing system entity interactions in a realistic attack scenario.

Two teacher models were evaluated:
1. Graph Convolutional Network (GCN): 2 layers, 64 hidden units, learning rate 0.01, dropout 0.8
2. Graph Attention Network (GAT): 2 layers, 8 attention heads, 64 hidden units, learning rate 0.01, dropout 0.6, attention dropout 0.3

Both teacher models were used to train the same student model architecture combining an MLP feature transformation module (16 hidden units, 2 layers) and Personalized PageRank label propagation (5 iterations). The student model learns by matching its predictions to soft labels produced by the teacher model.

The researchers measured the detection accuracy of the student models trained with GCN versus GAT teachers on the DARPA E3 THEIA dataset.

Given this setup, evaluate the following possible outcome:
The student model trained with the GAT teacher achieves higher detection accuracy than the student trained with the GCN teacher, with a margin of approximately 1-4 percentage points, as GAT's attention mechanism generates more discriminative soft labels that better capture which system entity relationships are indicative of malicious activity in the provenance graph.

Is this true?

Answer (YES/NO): NO